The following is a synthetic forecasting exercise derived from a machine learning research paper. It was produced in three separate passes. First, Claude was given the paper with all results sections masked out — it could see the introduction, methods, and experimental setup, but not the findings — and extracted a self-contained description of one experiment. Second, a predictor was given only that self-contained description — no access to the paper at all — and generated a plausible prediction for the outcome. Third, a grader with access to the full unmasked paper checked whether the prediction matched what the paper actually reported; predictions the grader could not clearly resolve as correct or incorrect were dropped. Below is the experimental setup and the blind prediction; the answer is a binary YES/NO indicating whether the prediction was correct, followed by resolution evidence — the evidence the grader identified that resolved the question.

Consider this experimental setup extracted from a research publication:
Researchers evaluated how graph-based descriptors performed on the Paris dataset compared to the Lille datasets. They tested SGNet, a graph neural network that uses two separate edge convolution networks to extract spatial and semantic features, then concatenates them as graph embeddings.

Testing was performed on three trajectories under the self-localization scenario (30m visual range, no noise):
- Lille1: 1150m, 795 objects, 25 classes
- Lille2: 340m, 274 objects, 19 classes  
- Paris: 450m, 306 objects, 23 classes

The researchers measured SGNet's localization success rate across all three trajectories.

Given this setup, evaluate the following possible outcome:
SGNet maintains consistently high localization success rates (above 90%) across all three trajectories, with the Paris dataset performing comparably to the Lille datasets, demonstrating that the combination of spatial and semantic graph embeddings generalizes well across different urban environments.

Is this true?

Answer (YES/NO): NO